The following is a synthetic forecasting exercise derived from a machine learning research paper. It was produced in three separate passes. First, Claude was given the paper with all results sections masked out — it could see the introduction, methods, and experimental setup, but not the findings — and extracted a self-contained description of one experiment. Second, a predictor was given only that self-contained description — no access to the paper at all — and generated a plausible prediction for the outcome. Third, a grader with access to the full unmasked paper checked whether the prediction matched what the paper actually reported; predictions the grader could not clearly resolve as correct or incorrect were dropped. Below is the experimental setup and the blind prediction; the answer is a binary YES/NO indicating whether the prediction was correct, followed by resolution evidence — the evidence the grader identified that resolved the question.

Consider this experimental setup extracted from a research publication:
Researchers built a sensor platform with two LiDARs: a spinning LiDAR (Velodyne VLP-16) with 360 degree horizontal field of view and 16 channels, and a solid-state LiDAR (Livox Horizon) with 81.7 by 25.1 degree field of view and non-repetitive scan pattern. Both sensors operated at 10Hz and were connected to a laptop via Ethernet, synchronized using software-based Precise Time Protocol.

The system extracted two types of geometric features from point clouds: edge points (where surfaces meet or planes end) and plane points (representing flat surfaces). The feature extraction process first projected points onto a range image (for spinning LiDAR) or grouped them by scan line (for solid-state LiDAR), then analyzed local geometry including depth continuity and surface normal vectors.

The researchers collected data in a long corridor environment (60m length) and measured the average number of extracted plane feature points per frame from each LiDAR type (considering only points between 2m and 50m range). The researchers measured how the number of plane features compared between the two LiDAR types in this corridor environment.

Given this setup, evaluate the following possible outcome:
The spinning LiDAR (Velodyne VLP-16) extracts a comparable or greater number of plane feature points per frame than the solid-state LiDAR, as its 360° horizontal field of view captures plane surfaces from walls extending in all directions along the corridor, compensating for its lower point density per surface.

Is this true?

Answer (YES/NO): YES